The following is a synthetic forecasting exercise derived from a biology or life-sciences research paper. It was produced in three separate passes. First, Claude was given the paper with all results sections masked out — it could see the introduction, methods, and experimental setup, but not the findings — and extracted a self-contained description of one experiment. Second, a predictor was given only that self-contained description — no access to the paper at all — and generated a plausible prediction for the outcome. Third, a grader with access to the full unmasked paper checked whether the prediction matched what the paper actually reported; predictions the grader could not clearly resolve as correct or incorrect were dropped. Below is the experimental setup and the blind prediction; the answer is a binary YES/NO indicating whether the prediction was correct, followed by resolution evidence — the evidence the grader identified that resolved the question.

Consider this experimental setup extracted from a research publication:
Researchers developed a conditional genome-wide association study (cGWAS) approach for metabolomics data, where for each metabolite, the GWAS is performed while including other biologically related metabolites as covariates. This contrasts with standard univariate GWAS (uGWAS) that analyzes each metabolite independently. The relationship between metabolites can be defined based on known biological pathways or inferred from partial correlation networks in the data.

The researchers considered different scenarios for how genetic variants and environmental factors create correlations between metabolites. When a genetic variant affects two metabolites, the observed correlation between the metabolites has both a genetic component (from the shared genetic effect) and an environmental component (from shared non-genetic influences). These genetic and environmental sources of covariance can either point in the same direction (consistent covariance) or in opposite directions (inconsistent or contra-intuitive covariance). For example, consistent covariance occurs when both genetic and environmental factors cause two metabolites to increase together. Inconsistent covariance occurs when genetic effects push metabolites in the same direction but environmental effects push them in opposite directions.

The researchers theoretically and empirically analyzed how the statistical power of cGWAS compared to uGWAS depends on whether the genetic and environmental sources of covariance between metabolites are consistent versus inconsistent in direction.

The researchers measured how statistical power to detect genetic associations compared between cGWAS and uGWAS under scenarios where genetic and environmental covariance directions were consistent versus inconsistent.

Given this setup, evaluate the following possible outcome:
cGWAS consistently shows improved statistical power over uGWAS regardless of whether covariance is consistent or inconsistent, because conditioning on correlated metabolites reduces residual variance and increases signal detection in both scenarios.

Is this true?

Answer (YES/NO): NO